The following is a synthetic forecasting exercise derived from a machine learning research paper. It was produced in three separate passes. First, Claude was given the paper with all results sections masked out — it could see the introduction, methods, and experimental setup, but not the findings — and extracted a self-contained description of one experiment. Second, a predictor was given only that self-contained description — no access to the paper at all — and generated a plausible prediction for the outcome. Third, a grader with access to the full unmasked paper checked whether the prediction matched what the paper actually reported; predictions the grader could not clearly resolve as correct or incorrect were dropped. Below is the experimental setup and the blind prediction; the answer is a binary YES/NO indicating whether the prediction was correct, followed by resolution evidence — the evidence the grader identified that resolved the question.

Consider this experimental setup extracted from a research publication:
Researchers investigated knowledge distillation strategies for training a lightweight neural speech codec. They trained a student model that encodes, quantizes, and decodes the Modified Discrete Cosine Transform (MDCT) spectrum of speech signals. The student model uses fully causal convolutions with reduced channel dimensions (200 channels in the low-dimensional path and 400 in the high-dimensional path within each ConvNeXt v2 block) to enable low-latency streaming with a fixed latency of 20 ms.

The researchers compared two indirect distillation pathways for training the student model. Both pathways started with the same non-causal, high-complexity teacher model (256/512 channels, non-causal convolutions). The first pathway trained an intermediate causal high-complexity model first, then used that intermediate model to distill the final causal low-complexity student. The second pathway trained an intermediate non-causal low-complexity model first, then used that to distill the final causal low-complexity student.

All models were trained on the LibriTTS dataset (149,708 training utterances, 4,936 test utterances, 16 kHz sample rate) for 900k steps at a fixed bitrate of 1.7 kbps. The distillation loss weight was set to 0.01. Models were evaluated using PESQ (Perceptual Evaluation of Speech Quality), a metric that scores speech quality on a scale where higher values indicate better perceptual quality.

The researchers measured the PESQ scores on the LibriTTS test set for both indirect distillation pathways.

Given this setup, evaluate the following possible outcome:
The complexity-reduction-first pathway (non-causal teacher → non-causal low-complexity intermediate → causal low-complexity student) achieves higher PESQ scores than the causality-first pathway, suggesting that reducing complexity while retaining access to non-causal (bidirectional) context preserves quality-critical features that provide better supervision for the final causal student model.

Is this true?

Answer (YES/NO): YES